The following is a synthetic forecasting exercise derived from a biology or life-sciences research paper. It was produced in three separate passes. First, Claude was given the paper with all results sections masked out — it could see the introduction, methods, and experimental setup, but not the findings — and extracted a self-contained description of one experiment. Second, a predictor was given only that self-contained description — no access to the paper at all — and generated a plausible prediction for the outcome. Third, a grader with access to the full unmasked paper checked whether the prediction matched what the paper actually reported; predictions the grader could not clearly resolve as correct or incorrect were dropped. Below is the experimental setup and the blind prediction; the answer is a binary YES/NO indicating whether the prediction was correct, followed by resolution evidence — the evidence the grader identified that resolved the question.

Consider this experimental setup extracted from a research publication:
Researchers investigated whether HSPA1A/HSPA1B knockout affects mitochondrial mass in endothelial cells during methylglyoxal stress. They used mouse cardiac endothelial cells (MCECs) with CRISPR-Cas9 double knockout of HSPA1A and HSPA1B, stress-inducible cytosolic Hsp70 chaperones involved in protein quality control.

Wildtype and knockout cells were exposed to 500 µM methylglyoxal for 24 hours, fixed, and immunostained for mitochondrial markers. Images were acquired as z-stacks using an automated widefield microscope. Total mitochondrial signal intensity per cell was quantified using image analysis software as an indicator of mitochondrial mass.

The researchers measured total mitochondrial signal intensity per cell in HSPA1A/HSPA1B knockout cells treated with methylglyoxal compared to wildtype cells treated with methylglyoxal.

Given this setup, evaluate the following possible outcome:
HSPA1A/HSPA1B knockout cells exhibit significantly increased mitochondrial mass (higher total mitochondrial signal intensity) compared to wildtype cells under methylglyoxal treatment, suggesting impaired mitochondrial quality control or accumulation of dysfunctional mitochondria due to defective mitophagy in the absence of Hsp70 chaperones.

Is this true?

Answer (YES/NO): YES